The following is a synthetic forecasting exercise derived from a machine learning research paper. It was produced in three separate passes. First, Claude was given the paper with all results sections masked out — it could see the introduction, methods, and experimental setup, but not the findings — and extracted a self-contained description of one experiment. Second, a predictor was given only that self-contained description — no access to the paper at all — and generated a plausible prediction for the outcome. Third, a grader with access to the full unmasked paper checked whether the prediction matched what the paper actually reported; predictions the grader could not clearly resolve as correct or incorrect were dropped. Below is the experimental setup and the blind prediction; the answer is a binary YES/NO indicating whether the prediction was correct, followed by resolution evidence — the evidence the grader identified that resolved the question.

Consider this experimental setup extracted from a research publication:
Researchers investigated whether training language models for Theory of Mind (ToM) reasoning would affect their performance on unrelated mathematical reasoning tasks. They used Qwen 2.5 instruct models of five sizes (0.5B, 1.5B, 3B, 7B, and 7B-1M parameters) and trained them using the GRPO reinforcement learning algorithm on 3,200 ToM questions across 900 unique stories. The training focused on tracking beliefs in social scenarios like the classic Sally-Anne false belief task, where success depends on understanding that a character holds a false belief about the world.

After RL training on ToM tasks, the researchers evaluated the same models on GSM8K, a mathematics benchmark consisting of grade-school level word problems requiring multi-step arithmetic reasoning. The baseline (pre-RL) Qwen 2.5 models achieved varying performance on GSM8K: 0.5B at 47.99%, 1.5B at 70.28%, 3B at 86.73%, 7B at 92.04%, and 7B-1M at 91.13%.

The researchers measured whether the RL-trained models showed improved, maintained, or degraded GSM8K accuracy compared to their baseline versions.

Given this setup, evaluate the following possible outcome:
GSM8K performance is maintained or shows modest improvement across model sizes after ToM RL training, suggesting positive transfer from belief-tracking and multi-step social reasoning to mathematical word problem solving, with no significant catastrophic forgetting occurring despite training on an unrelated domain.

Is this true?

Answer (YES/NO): NO